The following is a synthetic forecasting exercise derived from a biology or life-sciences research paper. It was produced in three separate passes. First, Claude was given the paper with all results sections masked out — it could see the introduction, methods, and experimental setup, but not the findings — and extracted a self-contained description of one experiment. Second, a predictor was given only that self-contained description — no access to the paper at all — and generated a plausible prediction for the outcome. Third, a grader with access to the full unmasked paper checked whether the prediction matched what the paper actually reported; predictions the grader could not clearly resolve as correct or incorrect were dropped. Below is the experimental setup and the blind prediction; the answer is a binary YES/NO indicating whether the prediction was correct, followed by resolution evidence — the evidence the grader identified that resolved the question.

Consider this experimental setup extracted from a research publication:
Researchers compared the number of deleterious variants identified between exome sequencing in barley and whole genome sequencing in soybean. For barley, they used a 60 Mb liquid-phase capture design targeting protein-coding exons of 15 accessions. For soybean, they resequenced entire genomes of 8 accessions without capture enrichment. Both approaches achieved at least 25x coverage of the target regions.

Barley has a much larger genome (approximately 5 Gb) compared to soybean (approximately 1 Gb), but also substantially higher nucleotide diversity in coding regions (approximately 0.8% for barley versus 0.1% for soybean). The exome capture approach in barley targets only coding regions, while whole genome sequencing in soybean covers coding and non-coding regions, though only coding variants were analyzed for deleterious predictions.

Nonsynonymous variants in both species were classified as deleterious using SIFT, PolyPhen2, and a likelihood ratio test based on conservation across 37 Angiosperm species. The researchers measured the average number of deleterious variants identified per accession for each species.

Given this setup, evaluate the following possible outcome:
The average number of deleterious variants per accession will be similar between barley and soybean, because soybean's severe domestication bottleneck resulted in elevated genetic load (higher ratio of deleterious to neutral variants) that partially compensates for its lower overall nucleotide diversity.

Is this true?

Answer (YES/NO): NO